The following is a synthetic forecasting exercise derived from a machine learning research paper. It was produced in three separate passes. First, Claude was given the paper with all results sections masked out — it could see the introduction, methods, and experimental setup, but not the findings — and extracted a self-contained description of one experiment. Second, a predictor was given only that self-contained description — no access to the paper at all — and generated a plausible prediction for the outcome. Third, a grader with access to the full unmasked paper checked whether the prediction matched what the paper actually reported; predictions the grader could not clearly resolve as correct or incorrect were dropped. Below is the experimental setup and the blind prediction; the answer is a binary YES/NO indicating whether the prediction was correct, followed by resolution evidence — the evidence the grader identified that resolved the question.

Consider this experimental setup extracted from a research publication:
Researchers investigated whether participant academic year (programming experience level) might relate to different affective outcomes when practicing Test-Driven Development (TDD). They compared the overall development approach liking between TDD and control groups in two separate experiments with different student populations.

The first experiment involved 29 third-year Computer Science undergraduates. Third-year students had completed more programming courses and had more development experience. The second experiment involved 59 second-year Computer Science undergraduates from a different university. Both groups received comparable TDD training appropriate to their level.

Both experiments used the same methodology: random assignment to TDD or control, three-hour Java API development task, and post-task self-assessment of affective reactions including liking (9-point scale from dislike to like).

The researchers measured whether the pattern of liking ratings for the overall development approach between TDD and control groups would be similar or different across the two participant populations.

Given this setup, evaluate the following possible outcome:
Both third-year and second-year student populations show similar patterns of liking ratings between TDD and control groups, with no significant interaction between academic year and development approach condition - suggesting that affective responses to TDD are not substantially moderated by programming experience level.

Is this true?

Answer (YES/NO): NO